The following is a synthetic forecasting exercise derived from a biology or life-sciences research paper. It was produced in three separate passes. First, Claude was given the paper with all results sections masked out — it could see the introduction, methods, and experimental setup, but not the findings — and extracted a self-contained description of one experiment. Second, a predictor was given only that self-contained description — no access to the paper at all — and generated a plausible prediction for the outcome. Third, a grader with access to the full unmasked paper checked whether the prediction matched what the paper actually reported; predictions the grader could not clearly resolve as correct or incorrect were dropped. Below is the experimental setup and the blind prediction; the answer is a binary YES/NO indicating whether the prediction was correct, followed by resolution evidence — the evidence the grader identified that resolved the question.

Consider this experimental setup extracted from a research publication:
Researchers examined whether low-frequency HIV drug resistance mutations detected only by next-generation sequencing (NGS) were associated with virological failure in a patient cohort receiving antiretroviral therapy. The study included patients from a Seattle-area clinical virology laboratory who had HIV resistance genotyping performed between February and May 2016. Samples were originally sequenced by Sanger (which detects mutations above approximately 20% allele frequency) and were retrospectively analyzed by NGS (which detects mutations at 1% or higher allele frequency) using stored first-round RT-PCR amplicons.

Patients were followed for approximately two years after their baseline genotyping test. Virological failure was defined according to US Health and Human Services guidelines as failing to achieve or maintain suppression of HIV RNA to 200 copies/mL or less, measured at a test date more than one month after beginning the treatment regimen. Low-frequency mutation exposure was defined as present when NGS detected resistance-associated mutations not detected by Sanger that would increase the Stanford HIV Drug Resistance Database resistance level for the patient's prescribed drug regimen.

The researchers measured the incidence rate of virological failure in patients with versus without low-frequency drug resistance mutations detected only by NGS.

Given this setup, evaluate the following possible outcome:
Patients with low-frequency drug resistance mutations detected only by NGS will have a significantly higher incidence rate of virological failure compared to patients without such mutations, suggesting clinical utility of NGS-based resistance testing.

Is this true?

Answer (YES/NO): NO